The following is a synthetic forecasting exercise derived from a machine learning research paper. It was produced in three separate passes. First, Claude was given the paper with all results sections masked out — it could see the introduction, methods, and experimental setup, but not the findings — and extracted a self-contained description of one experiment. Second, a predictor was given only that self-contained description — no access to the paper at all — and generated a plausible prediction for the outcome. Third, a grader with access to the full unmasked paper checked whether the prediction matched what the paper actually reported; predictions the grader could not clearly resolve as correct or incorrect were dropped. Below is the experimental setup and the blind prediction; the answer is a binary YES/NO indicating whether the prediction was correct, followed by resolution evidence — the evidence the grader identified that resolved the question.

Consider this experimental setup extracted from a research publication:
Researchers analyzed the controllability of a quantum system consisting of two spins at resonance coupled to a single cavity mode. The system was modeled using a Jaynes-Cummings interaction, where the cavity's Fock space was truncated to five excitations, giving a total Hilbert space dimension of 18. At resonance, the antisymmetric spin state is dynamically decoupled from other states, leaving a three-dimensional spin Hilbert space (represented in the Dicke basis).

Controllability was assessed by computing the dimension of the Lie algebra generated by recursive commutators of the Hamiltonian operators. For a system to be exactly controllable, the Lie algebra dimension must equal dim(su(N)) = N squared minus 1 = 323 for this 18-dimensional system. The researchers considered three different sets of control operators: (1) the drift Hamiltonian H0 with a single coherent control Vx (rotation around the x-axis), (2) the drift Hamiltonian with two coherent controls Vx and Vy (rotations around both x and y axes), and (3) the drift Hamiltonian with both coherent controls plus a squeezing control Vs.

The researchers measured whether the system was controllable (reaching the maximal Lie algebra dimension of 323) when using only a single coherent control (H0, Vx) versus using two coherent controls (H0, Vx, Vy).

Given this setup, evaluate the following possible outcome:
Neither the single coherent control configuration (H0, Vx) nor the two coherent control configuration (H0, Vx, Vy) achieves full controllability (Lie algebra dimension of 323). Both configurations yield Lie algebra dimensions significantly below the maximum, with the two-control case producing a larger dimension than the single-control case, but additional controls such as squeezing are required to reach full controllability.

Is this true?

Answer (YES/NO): NO